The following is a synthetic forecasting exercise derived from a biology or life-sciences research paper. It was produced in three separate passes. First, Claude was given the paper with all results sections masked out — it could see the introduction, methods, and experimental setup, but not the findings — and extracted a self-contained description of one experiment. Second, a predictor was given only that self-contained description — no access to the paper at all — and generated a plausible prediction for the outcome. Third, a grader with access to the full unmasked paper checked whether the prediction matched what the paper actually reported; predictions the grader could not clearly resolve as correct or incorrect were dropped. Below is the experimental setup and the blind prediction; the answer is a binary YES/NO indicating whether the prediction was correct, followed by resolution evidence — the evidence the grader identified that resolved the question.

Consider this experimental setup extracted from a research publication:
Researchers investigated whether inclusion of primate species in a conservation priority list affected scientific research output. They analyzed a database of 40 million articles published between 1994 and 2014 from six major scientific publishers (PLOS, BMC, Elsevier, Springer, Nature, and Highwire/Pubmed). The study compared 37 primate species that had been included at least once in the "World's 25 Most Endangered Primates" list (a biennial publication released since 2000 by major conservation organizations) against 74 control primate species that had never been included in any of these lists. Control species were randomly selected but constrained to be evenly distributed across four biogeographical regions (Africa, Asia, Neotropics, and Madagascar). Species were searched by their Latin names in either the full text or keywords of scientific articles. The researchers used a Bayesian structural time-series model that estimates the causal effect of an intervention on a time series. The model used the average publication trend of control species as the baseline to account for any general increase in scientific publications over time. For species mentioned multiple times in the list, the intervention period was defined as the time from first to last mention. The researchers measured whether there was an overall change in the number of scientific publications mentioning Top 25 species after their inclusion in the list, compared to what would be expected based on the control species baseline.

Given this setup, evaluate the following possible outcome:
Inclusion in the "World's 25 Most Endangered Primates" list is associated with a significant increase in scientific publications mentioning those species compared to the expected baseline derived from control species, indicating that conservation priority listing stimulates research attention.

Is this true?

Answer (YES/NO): YES